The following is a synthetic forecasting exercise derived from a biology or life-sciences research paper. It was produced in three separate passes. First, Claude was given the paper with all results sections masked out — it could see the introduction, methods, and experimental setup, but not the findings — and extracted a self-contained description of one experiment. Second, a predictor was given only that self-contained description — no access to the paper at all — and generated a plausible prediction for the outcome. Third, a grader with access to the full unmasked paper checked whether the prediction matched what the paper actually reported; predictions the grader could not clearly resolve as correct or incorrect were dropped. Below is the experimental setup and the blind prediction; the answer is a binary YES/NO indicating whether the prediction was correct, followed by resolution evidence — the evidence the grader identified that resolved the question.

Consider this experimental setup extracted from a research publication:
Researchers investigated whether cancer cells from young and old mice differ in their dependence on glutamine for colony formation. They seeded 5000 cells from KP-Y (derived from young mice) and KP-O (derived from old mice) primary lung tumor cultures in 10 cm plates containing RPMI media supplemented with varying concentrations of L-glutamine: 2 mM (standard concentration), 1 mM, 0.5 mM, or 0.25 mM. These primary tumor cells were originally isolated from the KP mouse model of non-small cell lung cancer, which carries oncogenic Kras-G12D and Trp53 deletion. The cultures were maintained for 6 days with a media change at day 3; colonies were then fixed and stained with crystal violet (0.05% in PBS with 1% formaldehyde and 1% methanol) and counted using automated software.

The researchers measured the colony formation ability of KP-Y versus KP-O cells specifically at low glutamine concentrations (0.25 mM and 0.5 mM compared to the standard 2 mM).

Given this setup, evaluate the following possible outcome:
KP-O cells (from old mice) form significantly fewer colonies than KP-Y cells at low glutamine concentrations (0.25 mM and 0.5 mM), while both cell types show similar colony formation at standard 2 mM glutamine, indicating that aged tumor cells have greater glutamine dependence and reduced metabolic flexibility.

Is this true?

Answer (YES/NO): YES